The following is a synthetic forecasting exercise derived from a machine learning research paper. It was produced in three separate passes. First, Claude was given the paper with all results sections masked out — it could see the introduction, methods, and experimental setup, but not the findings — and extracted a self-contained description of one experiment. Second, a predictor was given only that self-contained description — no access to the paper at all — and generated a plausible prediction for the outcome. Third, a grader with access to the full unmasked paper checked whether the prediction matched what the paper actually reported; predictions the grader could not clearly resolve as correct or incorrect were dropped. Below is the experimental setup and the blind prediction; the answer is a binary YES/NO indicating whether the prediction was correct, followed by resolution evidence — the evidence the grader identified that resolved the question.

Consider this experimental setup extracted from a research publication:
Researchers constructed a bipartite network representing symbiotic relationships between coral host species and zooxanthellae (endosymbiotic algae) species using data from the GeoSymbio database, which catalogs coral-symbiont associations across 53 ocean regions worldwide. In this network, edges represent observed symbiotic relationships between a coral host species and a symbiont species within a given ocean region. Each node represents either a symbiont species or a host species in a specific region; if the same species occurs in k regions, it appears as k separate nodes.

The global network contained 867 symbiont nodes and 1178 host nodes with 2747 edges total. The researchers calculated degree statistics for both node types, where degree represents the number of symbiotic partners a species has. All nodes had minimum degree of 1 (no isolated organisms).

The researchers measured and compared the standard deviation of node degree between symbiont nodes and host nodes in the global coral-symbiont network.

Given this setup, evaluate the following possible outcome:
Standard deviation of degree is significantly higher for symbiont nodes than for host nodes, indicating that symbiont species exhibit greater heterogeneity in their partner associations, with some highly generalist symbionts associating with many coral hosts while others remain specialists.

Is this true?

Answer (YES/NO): YES